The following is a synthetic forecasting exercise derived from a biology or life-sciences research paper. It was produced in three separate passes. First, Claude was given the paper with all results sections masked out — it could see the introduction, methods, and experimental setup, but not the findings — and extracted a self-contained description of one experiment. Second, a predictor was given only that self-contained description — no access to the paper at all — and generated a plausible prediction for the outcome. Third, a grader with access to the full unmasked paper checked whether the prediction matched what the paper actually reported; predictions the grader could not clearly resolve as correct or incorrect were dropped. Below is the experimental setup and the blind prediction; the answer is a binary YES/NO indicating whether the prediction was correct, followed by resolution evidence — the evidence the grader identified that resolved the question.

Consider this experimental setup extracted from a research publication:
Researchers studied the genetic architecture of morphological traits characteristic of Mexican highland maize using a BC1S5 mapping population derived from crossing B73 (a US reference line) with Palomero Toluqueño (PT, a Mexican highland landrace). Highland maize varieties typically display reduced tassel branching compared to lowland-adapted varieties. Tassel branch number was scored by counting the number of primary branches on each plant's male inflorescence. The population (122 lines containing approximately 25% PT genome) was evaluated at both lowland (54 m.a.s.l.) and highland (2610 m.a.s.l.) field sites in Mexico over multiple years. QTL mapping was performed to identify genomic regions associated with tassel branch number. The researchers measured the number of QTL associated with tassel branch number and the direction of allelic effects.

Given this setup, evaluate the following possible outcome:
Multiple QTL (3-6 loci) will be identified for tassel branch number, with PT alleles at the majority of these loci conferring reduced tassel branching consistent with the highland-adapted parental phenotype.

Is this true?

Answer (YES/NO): NO